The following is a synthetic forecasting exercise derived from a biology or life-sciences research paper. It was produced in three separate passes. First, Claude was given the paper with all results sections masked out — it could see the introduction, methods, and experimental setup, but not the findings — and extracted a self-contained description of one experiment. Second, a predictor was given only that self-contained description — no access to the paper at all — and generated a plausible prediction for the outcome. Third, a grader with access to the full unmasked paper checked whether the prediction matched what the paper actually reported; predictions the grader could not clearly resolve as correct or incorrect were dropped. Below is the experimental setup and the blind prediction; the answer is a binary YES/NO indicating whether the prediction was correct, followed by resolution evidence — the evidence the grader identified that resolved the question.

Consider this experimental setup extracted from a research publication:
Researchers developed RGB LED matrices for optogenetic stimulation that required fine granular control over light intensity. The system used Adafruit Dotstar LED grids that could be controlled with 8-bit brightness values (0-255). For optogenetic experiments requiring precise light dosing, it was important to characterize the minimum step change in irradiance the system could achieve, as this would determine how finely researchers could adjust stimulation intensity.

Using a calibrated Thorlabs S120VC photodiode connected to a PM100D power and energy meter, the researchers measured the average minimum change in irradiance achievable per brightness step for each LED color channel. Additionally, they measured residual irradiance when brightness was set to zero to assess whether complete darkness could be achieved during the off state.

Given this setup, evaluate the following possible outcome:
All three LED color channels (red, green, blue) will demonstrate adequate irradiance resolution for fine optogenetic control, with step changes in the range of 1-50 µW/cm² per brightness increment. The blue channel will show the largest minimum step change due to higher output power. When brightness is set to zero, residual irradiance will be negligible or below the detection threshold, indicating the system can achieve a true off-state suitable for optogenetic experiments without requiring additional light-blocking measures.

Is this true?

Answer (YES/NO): NO